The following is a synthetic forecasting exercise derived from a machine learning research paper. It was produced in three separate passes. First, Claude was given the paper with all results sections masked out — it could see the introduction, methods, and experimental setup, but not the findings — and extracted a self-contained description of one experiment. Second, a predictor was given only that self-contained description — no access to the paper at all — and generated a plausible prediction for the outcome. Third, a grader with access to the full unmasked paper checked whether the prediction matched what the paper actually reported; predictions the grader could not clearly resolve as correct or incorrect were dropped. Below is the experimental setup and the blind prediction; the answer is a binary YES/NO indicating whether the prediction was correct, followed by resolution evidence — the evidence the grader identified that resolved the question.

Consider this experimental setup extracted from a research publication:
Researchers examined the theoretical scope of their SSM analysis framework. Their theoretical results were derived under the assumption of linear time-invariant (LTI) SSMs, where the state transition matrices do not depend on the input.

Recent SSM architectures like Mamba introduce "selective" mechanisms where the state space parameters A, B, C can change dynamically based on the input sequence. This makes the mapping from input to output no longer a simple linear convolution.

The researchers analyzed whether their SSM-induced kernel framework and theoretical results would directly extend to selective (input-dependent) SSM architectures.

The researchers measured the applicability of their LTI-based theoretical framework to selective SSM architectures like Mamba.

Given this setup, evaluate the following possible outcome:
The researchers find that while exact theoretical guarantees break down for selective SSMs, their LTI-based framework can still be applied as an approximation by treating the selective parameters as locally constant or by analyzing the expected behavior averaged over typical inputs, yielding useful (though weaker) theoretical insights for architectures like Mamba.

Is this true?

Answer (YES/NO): NO